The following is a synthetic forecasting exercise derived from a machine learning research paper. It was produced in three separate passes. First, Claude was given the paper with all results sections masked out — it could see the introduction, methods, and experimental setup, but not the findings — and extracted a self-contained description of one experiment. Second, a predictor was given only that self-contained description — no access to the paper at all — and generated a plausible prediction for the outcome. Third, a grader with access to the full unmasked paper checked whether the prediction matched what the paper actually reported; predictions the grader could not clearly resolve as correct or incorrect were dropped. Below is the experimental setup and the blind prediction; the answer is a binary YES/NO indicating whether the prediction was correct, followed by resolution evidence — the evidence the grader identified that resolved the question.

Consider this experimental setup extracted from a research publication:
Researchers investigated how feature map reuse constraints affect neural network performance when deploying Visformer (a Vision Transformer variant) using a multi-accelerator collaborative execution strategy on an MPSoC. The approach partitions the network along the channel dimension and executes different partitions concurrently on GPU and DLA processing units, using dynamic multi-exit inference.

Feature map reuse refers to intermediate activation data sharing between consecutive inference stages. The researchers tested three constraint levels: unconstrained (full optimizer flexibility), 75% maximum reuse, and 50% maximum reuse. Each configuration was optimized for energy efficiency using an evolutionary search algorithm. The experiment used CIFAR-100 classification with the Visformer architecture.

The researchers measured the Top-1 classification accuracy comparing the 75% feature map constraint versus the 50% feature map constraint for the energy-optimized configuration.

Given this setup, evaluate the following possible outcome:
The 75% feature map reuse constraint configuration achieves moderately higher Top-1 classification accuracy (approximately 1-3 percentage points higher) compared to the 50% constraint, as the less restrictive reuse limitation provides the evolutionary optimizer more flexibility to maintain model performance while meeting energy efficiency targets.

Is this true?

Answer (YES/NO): NO